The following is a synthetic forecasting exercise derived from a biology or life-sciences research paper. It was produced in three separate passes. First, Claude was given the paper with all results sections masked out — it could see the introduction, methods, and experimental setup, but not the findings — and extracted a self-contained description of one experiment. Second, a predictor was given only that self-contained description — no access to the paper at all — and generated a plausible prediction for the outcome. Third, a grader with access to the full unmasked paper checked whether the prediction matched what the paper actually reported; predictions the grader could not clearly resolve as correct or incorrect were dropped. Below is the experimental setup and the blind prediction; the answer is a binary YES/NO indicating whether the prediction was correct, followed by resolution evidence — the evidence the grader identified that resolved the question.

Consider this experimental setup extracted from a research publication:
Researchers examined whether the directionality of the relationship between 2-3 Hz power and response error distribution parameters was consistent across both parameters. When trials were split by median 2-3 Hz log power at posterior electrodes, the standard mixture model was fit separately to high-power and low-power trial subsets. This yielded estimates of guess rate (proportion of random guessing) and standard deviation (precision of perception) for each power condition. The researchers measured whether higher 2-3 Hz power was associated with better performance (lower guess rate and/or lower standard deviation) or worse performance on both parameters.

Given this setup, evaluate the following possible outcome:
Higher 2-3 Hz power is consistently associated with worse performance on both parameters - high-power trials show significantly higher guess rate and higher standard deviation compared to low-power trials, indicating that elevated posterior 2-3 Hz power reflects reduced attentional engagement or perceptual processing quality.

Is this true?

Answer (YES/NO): NO